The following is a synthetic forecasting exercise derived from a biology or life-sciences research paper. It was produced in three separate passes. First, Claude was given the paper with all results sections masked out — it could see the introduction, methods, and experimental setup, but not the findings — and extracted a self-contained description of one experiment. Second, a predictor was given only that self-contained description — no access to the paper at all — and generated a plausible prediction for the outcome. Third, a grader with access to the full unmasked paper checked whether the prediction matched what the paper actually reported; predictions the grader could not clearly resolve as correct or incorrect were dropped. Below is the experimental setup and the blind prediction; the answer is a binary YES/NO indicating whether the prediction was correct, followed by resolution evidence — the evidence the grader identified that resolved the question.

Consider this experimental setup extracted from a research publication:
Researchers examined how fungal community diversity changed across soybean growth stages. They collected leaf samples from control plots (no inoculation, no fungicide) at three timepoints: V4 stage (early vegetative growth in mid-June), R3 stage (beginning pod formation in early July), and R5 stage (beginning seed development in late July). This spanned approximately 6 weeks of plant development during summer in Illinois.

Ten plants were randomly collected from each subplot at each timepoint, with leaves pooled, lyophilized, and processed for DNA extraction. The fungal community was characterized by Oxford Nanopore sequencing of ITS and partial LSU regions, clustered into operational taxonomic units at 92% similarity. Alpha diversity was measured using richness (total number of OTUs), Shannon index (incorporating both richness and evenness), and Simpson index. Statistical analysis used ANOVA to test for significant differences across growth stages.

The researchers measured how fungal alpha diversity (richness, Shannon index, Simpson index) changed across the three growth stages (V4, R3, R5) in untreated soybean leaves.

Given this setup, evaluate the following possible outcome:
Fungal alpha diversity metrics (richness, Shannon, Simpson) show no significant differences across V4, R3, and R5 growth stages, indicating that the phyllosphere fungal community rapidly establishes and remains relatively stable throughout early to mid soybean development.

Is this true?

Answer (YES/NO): NO